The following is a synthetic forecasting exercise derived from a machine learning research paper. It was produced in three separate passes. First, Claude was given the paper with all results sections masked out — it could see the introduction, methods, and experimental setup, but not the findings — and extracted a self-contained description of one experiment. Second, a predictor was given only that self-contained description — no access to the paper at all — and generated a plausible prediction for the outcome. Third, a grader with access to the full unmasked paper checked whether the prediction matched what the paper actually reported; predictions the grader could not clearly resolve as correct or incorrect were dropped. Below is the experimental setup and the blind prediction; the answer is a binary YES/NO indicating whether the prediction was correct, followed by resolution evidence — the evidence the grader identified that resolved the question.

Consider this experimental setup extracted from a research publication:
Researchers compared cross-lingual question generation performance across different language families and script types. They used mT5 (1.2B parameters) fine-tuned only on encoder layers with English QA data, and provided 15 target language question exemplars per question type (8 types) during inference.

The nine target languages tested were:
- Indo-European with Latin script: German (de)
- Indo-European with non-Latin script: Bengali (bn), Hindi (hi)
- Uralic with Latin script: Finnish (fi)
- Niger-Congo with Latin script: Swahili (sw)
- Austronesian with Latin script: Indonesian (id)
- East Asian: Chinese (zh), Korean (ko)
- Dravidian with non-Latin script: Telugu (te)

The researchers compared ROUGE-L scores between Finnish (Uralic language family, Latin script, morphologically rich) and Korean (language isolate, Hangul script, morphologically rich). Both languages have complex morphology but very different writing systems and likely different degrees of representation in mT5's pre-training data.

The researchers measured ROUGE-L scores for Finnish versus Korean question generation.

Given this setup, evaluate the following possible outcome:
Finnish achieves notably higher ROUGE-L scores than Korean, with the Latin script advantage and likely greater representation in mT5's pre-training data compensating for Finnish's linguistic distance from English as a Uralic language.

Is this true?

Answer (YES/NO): YES